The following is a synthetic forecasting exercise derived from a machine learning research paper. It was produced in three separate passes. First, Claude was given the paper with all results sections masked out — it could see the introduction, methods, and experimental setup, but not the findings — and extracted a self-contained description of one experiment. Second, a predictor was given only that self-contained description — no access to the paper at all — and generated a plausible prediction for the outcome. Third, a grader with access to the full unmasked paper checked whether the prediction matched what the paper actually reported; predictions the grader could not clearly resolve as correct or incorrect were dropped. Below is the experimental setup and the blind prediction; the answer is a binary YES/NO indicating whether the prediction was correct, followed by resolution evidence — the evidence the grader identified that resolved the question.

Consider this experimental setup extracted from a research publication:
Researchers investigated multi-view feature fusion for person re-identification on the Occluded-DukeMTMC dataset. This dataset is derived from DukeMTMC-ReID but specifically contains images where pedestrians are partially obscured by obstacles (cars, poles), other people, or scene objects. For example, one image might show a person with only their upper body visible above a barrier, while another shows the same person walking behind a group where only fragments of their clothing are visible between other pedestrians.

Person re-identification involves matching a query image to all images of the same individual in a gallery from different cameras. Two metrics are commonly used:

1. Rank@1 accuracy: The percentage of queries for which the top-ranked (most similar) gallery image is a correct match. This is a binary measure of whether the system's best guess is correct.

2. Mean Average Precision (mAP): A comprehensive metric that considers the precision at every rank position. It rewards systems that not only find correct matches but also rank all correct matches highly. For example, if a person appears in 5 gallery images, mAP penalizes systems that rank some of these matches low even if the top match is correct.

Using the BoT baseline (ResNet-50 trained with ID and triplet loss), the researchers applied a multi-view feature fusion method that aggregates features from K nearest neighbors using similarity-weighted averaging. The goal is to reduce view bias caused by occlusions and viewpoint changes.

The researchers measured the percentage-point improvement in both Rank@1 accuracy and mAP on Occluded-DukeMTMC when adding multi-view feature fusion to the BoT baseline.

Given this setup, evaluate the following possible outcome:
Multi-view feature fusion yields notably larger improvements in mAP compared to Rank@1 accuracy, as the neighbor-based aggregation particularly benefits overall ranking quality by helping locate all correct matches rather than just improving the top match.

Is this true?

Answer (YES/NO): NO